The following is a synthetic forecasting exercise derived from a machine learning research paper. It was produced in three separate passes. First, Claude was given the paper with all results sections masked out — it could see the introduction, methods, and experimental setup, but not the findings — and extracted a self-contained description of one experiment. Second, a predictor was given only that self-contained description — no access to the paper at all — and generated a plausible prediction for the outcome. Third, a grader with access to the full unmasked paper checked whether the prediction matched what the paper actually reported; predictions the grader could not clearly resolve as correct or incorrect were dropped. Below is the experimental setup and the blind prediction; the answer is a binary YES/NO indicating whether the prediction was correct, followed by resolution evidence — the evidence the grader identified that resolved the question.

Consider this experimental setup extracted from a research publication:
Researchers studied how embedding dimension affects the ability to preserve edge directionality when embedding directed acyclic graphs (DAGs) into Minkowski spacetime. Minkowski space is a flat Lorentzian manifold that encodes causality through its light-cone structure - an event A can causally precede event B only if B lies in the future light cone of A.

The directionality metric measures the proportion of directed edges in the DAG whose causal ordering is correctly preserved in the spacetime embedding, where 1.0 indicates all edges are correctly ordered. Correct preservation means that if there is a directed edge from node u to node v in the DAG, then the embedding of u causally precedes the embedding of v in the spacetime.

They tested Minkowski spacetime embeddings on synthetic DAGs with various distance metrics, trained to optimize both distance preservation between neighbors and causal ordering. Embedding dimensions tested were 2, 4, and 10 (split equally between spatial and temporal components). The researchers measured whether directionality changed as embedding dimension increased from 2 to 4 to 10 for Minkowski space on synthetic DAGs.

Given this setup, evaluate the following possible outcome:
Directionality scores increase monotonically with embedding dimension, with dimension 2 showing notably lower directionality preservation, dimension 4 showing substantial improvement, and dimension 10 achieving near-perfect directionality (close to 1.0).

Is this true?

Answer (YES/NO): NO